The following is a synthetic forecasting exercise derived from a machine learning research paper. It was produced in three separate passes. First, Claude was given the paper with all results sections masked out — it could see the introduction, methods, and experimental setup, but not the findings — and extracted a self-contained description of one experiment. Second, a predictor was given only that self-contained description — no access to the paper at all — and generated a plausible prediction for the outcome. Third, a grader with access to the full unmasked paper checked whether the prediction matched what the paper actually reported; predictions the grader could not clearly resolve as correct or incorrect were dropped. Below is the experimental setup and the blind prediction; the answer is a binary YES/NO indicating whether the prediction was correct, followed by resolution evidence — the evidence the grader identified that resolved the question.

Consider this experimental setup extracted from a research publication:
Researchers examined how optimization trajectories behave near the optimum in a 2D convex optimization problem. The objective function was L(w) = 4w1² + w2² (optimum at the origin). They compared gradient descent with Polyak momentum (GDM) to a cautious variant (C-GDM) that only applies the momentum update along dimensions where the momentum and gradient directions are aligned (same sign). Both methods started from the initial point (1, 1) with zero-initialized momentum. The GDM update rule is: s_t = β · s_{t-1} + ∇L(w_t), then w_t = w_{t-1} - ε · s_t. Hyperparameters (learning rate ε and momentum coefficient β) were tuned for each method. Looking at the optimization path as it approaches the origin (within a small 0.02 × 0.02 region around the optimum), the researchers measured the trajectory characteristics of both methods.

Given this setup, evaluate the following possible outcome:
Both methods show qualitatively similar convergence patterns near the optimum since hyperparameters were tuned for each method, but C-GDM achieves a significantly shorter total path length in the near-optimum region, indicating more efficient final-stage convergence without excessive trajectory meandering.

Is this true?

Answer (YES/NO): NO